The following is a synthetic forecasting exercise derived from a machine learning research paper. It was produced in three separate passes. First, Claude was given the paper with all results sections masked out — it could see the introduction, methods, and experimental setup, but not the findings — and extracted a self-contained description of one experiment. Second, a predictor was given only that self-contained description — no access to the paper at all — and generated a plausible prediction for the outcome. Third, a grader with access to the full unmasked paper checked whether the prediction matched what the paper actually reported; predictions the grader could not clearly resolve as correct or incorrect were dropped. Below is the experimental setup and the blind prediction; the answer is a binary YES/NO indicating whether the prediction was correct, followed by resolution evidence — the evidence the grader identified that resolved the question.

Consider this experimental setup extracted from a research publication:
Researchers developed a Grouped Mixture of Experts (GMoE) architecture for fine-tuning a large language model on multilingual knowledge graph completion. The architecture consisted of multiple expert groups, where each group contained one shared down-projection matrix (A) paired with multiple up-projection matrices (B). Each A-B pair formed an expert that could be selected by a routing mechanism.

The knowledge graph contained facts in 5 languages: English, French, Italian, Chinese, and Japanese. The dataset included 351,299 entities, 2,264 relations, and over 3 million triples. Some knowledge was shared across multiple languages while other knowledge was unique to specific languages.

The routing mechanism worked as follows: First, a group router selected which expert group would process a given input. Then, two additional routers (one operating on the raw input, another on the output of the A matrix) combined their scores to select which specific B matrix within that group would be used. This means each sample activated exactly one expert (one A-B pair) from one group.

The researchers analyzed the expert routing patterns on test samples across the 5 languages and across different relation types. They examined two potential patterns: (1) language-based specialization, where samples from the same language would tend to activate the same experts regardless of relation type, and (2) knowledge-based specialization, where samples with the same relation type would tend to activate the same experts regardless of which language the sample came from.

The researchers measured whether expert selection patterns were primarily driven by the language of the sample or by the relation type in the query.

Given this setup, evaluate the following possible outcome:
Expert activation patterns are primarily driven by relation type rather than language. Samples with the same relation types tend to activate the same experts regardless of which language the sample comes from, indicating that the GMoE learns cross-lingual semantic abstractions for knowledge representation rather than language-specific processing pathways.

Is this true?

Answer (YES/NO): YES